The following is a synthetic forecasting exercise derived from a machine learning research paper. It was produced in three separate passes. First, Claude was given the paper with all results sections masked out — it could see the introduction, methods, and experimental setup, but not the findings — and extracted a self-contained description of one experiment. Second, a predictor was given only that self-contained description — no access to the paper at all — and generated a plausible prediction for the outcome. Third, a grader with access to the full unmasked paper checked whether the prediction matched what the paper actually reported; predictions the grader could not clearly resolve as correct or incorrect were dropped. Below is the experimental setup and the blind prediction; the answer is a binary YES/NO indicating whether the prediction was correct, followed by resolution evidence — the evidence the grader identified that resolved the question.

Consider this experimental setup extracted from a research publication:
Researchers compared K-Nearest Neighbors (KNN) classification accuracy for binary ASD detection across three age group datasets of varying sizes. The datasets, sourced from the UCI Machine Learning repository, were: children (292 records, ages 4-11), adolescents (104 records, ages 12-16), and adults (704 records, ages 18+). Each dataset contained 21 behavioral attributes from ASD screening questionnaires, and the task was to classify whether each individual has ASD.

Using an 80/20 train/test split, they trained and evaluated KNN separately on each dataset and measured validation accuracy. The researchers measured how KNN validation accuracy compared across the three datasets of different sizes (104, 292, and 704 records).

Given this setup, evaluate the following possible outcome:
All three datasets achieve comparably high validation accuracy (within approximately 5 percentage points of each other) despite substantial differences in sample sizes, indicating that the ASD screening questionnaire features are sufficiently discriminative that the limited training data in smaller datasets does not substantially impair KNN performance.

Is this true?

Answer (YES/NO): YES